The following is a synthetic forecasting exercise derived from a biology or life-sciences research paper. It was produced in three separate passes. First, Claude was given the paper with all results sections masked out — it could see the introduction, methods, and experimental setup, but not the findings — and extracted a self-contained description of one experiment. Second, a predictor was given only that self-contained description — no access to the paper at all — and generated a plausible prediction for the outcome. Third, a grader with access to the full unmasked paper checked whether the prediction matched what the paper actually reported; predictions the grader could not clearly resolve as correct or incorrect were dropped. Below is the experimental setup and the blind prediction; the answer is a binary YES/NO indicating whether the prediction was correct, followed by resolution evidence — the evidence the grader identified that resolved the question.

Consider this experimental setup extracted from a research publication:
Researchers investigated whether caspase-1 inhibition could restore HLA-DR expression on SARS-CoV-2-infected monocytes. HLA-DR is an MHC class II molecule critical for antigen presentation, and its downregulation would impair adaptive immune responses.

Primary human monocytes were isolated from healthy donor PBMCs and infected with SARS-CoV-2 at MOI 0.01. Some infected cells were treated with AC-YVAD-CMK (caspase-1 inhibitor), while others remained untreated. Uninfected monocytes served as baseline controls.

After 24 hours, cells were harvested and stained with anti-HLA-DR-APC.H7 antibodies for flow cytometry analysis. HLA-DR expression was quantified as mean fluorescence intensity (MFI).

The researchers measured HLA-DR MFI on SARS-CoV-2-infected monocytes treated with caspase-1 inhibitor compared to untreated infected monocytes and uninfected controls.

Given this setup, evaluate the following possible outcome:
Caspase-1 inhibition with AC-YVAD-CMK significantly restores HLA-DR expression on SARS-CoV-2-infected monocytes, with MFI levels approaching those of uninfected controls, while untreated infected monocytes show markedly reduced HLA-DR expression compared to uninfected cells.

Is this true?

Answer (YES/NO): NO